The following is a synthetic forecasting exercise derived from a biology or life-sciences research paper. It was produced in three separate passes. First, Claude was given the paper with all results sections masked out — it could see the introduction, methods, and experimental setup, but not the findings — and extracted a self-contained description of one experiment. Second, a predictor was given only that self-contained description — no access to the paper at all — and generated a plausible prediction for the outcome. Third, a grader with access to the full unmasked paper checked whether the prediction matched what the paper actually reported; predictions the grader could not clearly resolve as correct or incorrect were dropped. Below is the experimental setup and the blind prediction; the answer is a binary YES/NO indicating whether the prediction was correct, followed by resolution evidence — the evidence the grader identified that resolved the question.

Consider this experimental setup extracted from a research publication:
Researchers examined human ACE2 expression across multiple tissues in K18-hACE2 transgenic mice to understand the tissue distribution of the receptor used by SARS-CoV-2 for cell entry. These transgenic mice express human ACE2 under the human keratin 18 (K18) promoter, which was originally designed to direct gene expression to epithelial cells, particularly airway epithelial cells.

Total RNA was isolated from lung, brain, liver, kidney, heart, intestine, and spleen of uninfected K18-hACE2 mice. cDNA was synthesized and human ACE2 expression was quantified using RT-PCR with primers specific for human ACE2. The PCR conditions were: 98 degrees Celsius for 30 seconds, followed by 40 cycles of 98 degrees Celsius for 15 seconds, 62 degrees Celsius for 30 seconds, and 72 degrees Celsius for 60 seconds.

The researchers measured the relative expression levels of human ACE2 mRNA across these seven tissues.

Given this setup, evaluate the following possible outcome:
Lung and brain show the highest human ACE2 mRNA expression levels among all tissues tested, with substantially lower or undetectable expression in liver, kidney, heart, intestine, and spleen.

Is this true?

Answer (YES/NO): NO